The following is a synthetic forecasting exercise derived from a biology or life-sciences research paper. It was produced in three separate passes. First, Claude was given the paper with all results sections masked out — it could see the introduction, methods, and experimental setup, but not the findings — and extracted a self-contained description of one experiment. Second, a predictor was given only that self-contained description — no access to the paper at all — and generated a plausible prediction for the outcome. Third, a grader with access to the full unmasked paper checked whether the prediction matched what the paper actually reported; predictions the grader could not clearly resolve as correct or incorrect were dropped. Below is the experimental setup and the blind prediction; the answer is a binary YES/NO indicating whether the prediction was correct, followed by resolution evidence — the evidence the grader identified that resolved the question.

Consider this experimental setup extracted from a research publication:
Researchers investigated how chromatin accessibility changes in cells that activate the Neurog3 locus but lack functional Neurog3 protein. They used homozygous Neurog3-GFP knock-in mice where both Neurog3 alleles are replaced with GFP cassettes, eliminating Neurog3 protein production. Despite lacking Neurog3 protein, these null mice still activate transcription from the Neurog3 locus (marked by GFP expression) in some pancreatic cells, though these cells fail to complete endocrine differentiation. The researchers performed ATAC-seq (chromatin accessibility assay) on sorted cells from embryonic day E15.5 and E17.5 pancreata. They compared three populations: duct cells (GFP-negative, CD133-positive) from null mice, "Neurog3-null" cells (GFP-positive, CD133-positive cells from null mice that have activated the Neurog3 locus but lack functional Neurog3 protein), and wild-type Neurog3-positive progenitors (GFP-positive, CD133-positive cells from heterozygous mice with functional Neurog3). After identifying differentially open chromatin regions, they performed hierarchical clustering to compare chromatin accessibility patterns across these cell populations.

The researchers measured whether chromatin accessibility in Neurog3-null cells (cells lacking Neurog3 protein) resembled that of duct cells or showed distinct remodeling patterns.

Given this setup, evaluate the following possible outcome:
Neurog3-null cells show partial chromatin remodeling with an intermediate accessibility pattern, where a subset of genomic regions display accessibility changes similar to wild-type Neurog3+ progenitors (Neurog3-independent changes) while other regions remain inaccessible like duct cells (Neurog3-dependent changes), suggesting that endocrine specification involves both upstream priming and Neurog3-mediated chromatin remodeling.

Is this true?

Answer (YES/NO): NO